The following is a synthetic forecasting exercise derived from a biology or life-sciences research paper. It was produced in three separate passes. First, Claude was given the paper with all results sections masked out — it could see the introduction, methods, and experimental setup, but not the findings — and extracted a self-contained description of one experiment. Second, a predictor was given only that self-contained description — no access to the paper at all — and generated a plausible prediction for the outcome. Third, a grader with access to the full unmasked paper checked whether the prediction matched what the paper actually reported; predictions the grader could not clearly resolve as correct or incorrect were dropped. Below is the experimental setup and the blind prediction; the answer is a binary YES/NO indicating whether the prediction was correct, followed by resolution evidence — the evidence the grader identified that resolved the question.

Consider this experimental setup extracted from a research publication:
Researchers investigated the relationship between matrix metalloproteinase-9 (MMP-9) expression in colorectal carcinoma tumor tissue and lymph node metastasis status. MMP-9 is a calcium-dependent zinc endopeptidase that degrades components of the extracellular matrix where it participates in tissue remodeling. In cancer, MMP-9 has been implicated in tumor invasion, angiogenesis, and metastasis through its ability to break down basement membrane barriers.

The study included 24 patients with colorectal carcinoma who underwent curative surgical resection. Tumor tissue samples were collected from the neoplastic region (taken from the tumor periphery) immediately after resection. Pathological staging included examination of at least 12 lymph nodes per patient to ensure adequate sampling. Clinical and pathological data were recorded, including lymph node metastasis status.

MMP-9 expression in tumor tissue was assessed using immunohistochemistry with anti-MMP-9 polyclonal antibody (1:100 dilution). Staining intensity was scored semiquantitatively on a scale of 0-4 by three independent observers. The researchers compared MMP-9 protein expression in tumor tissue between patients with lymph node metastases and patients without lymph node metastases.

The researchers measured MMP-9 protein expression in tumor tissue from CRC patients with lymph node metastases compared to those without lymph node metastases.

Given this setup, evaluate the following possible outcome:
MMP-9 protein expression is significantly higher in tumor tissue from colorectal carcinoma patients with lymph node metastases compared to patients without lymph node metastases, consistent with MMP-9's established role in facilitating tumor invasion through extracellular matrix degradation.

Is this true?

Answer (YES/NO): NO